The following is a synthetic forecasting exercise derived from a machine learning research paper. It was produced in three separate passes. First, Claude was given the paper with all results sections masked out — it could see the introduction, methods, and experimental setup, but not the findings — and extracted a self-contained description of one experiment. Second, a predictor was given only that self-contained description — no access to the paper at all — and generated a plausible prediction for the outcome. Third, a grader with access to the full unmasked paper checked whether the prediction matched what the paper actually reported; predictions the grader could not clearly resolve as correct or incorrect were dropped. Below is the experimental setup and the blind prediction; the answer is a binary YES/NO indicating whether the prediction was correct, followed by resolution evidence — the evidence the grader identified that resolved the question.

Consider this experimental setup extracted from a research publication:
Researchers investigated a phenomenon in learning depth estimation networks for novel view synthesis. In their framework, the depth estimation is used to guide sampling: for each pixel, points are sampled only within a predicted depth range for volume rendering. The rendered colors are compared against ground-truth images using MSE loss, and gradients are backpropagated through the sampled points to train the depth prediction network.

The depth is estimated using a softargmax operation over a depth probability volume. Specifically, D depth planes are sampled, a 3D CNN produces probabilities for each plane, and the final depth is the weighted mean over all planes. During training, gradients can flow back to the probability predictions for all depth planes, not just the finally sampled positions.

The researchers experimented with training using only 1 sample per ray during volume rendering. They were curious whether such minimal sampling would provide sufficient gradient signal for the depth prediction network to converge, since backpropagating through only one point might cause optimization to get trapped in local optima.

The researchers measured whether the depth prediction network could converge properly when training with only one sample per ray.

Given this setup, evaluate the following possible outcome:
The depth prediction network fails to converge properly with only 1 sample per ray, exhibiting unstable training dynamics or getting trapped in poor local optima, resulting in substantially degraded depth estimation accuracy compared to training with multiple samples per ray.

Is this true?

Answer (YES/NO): NO